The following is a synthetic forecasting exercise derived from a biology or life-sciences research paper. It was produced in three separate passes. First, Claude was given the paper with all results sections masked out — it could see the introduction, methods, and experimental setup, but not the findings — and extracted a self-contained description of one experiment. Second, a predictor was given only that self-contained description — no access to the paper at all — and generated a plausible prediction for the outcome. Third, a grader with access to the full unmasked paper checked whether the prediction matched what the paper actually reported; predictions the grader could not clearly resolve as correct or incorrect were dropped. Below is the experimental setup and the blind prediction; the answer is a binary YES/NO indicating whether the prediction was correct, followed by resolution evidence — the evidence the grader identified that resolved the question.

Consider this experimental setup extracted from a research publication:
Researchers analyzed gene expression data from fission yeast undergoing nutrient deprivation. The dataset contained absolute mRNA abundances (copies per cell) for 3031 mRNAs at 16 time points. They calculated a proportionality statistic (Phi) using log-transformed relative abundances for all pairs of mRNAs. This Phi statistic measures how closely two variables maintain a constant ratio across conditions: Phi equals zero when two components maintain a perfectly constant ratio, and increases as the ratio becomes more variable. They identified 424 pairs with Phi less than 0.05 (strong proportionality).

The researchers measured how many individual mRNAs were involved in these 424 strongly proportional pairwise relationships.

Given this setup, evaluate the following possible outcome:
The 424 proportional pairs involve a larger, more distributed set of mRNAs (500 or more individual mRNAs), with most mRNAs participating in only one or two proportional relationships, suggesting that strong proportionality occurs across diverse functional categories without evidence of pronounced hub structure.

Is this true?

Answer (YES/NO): NO